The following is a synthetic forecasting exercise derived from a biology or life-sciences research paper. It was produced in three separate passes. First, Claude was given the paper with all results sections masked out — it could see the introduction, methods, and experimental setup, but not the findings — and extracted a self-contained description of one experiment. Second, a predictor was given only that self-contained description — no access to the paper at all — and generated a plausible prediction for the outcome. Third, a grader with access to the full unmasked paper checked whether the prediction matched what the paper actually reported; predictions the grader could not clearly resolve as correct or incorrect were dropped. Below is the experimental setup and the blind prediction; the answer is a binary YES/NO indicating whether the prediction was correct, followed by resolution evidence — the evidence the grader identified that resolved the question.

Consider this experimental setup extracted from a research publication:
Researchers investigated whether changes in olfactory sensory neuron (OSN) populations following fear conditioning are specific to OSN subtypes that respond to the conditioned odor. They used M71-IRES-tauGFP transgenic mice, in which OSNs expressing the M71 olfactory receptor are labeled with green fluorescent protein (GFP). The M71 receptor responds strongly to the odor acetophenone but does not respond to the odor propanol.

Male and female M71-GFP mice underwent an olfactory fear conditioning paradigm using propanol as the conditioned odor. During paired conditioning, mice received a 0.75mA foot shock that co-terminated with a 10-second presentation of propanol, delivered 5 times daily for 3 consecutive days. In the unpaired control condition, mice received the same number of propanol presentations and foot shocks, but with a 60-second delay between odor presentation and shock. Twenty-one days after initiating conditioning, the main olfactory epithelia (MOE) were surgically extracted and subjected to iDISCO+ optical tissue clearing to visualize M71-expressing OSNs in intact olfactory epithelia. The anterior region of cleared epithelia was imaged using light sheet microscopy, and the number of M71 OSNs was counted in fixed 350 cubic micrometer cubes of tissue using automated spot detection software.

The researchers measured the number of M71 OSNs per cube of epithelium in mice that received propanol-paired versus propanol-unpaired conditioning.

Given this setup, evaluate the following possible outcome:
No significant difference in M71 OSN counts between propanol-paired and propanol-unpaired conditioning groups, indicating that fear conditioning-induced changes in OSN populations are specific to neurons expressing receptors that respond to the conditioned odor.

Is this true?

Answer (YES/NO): YES